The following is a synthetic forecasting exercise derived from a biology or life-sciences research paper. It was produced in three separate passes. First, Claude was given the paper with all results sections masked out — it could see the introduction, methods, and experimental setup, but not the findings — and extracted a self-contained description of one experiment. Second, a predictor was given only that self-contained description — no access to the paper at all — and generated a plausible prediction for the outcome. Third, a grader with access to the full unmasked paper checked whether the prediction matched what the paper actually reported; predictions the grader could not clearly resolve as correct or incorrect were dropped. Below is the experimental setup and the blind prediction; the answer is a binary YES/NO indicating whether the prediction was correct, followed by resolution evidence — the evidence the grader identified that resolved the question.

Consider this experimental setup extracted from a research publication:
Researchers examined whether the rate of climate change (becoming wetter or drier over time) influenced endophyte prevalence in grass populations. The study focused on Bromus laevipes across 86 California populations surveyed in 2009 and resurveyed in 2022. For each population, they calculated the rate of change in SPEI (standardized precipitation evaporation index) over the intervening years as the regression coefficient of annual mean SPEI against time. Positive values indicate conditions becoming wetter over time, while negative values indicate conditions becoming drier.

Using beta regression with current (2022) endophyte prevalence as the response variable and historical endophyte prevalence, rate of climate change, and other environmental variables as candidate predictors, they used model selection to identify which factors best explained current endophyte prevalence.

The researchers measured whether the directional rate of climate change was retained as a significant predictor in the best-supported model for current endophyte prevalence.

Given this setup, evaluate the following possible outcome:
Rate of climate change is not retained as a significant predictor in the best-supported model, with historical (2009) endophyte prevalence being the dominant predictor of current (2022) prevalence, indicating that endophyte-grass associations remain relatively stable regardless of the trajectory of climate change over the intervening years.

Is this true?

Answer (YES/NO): YES